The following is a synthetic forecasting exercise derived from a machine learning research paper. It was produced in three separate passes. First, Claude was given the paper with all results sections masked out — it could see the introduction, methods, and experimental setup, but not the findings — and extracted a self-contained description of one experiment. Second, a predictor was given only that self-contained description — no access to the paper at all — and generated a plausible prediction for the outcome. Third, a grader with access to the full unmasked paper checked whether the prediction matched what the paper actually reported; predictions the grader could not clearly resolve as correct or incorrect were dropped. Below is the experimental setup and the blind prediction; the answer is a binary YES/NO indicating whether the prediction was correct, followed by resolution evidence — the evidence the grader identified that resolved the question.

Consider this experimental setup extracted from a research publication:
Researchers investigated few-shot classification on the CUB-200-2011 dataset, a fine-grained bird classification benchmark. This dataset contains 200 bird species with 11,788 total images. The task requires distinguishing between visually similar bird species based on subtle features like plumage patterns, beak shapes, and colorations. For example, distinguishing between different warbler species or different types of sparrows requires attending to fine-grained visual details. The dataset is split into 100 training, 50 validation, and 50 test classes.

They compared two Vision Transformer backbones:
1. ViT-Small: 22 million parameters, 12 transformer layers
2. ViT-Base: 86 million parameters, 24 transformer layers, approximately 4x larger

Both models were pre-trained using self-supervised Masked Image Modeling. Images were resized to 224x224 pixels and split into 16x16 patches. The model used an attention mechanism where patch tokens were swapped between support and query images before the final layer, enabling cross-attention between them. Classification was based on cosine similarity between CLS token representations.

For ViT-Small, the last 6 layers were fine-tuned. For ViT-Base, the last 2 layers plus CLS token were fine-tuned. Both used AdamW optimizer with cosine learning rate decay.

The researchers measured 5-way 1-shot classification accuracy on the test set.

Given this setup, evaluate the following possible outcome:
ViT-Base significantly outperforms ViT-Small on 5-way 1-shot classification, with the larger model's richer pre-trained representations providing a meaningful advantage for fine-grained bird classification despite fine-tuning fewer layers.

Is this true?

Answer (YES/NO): NO